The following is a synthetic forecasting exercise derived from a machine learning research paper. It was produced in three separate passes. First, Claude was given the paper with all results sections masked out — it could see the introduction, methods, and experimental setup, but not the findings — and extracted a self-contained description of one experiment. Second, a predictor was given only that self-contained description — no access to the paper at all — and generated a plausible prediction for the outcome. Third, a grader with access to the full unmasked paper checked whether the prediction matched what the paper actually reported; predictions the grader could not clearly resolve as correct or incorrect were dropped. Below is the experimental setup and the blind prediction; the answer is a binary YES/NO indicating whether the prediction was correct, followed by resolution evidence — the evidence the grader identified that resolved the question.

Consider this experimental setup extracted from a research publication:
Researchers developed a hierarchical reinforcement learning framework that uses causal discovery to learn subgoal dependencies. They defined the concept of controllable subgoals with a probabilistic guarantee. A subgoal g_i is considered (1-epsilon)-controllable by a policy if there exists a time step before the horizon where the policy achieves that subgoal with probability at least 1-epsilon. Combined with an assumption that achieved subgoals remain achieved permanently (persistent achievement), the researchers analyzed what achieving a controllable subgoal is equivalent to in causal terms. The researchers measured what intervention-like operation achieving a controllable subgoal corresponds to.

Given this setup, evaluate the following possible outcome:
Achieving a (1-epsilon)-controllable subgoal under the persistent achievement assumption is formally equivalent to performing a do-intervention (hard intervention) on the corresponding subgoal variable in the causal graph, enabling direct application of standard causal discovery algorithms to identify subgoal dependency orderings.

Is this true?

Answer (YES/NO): NO